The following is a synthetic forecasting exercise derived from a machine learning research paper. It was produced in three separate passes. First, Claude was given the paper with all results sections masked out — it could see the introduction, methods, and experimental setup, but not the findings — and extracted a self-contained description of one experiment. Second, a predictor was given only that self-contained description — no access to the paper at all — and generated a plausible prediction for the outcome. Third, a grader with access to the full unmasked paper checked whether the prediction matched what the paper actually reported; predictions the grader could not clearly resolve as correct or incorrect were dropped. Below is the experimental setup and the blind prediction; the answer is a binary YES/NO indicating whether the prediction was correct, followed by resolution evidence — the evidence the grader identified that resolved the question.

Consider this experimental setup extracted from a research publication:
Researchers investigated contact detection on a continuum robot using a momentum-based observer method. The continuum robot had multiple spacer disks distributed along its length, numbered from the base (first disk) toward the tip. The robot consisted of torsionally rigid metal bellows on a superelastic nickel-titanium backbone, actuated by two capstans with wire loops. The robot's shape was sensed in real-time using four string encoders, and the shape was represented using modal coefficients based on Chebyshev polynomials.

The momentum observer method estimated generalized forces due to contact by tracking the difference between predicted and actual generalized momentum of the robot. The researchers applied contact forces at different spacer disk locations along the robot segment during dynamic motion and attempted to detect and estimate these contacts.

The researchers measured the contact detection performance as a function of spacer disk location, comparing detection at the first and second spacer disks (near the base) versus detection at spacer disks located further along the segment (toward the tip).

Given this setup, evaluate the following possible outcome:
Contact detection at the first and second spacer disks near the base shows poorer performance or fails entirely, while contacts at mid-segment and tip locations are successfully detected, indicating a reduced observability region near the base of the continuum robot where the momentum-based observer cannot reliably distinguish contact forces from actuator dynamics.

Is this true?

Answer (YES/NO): YES